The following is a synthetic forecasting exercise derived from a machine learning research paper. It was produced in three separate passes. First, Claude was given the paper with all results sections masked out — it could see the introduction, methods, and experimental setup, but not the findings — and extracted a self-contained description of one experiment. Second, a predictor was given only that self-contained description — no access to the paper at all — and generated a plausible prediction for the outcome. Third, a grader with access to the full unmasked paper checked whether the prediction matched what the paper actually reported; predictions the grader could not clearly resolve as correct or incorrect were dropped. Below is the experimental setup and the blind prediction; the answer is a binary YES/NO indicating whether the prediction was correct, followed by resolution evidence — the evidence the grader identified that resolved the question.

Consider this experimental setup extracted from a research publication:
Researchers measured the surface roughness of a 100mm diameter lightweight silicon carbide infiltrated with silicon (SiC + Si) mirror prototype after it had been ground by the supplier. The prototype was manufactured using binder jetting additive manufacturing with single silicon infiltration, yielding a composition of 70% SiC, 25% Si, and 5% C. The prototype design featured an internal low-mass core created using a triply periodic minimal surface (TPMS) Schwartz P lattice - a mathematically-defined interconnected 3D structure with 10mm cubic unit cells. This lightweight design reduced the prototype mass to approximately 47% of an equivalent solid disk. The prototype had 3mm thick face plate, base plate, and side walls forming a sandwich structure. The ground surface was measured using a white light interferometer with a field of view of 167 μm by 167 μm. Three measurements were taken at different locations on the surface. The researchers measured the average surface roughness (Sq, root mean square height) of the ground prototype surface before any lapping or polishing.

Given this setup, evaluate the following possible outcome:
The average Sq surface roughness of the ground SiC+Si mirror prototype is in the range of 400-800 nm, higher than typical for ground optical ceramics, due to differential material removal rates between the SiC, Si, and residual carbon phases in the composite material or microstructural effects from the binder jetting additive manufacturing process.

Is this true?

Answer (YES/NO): YES